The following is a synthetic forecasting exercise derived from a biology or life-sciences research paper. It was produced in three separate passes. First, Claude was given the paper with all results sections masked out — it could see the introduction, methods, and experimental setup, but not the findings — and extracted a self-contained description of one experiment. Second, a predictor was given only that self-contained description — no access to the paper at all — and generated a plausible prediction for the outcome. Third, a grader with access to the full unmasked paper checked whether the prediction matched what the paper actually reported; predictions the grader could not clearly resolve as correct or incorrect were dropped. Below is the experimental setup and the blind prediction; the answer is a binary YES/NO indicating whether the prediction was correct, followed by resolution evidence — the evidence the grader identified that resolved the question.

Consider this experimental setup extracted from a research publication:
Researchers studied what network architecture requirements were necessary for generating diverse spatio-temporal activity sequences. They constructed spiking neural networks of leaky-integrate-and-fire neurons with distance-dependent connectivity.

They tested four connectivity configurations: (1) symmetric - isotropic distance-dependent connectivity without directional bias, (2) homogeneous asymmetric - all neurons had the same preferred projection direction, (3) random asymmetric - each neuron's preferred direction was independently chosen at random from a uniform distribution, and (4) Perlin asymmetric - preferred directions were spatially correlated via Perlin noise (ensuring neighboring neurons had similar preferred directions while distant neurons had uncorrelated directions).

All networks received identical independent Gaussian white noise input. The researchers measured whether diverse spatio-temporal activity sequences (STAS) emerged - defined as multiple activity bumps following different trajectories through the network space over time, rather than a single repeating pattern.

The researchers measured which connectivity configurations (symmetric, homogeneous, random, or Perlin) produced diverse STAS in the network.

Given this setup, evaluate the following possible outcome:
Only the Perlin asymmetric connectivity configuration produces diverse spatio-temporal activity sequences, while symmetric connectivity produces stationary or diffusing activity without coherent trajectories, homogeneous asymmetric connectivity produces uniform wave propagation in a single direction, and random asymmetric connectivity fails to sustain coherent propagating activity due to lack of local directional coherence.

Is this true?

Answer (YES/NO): YES